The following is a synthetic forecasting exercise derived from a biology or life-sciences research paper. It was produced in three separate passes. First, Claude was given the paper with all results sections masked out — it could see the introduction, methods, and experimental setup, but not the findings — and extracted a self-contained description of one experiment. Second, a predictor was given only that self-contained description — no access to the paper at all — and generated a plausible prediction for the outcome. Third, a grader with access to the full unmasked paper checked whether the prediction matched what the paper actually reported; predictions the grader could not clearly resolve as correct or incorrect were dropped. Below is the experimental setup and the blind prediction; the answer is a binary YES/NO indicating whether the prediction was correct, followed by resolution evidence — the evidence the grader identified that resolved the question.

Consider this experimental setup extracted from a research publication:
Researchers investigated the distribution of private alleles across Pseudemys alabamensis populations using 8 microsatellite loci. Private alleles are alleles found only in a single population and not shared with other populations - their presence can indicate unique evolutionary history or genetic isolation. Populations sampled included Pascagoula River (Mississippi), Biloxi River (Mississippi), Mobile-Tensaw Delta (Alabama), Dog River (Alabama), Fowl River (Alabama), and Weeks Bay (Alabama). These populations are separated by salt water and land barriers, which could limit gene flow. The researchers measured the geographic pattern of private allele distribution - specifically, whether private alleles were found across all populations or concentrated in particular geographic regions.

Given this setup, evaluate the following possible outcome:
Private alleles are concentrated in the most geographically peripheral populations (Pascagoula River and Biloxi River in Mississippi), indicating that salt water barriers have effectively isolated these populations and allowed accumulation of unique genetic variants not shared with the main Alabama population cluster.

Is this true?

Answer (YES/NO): NO